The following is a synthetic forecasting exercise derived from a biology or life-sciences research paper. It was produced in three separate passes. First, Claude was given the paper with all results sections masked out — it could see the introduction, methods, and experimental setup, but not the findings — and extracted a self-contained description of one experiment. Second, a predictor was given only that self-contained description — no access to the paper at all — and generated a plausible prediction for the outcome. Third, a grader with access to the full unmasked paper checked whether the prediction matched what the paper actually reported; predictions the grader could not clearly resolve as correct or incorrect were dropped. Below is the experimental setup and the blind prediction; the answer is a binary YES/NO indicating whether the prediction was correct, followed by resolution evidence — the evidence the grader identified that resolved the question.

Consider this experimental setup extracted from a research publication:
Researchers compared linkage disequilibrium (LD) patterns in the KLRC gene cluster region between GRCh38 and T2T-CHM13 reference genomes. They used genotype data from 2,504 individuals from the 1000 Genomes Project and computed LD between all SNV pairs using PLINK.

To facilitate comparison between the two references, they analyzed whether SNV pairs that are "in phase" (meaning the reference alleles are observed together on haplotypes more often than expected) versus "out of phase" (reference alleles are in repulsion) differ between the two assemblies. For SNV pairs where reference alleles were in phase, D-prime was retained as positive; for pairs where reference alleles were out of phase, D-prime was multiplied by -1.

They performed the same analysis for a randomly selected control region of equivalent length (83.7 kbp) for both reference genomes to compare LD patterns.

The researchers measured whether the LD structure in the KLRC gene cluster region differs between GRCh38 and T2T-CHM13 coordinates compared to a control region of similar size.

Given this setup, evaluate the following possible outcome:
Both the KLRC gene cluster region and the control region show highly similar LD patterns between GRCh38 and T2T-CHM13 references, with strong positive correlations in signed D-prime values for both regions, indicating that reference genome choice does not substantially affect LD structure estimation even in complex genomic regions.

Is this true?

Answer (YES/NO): NO